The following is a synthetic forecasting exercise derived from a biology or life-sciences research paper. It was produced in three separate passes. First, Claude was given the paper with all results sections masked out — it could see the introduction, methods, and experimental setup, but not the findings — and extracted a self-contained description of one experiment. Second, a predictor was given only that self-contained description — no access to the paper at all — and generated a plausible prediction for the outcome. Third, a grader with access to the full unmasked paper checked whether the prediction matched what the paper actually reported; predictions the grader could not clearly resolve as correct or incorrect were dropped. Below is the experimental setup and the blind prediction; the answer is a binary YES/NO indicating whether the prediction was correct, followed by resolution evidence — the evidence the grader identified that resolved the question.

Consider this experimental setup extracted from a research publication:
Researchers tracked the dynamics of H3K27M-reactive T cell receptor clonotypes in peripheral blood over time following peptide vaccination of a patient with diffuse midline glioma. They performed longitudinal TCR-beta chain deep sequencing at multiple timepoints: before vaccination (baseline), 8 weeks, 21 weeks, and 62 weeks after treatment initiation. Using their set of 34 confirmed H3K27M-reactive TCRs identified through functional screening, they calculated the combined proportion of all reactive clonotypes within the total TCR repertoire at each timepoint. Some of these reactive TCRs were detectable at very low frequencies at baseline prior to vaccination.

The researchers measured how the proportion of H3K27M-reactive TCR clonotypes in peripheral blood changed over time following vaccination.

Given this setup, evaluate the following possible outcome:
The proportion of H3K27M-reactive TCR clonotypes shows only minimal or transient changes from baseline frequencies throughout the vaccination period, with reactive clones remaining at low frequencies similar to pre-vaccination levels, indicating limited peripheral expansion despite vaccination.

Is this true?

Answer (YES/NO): NO